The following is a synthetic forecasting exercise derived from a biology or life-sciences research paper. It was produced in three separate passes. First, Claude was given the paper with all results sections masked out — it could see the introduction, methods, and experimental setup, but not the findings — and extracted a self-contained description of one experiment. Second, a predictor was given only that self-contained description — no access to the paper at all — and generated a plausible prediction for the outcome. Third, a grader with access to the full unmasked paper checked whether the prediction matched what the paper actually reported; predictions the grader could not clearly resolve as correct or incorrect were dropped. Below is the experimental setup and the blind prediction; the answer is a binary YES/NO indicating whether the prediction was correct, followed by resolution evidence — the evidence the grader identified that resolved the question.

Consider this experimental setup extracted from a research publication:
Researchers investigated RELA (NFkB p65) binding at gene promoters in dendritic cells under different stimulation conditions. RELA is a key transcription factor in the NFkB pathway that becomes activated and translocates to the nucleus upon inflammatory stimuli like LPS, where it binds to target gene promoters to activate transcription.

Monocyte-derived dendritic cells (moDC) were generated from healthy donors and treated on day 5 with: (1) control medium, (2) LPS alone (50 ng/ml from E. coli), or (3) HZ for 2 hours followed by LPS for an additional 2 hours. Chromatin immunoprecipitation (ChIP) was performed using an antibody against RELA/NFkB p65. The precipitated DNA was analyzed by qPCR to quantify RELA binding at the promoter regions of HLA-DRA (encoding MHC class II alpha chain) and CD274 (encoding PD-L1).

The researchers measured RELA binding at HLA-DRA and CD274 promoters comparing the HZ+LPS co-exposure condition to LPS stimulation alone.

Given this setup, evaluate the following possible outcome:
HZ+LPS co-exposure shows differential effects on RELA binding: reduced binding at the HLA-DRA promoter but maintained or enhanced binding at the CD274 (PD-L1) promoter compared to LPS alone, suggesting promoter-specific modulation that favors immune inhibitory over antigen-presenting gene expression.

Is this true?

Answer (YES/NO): NO